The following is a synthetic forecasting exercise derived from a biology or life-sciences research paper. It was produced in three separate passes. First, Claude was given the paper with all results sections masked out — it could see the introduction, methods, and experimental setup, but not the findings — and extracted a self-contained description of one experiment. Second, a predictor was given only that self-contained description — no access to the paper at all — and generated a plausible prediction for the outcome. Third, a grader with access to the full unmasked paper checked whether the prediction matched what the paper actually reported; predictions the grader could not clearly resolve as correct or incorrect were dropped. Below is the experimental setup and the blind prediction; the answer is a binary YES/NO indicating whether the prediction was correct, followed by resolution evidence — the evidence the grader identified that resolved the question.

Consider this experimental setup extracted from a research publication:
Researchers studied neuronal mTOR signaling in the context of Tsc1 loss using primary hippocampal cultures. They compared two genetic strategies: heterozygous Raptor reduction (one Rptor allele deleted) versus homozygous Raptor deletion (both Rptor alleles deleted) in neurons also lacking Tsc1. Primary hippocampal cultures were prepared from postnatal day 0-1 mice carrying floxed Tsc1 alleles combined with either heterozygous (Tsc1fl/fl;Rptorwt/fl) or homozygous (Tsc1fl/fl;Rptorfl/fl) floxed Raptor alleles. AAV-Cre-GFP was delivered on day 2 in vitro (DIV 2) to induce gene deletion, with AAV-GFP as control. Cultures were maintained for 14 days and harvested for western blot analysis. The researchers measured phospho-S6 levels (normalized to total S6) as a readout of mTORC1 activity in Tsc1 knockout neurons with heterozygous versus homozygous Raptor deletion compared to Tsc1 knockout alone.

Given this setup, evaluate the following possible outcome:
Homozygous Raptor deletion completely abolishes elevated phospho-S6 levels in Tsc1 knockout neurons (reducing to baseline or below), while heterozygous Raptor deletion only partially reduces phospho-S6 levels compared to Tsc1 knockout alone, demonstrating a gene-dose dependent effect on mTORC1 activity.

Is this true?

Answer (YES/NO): YES